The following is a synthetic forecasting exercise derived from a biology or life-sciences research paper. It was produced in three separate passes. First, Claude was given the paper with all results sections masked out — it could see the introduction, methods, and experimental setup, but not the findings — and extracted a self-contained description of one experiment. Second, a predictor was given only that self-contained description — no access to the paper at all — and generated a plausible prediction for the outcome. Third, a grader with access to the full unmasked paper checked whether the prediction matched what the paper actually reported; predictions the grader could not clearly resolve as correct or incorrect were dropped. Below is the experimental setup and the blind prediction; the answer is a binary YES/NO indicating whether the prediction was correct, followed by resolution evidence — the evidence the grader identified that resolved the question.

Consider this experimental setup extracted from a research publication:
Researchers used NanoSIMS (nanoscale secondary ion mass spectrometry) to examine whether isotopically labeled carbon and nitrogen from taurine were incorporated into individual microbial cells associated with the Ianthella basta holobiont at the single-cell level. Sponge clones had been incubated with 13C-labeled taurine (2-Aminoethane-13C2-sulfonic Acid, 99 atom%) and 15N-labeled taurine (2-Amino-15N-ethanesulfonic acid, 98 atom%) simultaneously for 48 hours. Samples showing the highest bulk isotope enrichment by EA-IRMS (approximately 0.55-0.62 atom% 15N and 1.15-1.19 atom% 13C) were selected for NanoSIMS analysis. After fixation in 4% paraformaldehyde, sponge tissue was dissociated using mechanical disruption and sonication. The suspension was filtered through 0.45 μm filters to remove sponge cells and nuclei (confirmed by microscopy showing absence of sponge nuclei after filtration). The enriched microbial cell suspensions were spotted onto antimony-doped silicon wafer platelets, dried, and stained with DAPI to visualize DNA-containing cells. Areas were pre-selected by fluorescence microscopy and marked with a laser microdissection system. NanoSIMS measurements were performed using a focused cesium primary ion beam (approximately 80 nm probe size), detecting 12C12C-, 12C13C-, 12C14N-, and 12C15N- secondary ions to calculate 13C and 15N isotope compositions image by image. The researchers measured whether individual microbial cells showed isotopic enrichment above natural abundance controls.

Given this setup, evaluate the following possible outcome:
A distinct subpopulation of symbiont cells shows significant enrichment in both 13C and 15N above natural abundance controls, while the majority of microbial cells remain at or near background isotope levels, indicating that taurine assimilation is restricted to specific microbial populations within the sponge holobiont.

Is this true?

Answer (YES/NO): YES